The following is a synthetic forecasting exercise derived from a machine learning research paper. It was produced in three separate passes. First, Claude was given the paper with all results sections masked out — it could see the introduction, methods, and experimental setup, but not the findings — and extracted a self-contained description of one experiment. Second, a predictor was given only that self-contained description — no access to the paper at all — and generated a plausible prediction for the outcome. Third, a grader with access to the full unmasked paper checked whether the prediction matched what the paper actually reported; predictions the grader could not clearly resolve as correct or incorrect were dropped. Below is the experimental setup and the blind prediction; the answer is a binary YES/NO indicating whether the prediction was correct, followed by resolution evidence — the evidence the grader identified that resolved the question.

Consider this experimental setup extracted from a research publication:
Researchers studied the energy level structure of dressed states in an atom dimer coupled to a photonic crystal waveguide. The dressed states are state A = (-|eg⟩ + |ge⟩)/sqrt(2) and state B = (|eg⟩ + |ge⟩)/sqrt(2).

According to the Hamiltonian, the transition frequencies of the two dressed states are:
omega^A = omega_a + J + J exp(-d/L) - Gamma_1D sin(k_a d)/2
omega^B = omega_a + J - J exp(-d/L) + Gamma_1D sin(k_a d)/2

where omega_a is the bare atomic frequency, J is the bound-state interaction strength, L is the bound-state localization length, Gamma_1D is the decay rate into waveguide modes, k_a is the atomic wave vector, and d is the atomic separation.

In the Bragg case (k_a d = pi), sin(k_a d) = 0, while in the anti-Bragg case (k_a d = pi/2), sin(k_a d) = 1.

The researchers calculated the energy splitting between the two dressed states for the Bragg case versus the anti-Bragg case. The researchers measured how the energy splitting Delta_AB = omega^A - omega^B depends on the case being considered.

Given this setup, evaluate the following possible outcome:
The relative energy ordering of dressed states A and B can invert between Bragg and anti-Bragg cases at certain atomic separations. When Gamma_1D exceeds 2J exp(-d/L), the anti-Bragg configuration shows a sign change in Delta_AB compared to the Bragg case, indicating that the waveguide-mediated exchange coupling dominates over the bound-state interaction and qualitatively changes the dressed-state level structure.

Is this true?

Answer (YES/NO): YES